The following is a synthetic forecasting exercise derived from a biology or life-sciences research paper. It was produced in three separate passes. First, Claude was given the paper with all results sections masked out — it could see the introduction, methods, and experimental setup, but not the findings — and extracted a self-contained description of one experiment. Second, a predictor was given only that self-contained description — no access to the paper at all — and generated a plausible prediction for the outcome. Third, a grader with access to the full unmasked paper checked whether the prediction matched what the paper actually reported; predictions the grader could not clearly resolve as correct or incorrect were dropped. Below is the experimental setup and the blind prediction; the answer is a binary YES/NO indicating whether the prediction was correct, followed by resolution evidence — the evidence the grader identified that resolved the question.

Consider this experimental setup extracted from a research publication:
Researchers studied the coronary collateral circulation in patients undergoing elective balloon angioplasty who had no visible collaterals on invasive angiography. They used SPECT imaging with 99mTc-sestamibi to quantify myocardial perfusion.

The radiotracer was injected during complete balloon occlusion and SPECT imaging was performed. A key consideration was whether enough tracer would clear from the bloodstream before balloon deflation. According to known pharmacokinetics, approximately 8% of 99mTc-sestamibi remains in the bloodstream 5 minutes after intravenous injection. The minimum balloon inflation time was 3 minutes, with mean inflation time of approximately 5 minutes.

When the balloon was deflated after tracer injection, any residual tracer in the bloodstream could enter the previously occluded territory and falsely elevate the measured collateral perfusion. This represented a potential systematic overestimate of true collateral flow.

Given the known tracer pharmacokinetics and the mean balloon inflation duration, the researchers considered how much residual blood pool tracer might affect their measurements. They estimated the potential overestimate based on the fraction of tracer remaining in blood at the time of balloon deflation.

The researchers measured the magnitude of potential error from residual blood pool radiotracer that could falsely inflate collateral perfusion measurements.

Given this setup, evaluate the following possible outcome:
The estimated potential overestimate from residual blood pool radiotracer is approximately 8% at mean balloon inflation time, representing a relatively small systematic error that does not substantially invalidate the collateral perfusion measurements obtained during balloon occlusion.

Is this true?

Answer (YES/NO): YES